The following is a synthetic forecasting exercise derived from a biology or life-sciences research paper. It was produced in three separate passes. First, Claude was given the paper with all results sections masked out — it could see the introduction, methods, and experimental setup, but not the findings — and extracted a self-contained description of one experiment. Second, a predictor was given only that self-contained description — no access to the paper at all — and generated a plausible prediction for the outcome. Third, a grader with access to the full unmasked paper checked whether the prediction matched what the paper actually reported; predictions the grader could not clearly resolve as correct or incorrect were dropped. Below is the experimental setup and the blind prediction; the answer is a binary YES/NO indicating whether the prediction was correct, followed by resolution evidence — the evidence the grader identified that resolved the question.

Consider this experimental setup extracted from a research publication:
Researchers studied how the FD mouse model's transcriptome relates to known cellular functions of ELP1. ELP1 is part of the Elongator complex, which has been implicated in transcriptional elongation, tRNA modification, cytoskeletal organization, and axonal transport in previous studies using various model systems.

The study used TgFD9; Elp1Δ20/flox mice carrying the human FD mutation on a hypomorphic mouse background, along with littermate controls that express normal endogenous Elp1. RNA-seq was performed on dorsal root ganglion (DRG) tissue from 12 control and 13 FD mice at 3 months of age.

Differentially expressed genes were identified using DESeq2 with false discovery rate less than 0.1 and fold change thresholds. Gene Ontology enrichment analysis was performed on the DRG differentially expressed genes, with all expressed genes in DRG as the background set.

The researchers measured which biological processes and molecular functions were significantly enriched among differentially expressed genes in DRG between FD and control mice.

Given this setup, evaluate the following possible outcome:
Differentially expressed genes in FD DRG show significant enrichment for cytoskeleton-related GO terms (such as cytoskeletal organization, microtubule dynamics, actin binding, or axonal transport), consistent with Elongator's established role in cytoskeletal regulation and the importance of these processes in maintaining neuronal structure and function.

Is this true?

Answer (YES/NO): NO